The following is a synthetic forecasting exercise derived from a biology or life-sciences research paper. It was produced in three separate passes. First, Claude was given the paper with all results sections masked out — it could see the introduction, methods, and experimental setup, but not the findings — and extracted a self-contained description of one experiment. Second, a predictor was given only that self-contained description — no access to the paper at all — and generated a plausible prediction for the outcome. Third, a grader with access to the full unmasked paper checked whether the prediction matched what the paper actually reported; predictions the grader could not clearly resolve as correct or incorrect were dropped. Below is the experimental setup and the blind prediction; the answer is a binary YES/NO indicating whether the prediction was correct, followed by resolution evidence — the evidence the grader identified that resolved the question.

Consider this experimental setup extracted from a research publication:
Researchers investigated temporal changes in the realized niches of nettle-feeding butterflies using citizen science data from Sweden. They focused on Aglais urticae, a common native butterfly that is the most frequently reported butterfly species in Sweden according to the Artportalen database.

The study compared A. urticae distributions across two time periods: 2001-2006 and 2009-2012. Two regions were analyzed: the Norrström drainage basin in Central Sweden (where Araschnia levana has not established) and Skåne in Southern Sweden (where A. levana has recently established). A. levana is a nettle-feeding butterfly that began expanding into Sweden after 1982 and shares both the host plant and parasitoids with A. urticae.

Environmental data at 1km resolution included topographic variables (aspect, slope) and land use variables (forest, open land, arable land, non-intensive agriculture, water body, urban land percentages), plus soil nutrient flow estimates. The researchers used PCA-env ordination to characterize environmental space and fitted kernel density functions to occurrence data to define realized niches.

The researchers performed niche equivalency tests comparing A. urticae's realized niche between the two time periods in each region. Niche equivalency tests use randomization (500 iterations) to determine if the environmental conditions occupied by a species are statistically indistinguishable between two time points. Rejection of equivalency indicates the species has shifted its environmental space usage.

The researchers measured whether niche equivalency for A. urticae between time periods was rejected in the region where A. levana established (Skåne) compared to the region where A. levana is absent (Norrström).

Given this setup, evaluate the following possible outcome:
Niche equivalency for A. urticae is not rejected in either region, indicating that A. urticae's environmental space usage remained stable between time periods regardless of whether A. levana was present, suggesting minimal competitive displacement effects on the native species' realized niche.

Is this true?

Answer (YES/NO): NO